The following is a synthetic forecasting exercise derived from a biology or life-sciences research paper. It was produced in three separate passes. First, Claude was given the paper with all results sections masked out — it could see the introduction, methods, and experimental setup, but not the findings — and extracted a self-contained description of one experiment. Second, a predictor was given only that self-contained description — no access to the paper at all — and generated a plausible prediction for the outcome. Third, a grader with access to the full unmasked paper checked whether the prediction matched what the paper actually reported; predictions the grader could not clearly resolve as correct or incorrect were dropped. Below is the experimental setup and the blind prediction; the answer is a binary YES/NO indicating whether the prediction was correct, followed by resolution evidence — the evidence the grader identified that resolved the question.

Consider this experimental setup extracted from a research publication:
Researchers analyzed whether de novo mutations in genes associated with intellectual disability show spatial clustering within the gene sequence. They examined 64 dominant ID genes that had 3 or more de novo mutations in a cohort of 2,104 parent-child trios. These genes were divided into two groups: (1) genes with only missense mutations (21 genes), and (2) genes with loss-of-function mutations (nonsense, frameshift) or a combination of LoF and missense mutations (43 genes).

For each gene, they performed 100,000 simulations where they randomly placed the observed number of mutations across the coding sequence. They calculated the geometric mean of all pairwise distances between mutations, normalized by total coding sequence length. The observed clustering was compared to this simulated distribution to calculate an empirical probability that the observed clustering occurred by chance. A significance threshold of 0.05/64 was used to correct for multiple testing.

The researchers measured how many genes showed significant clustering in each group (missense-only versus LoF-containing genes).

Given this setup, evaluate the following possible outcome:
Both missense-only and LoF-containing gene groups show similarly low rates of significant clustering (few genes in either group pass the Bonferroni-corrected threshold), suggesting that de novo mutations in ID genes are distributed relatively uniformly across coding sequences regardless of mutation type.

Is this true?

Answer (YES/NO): NO